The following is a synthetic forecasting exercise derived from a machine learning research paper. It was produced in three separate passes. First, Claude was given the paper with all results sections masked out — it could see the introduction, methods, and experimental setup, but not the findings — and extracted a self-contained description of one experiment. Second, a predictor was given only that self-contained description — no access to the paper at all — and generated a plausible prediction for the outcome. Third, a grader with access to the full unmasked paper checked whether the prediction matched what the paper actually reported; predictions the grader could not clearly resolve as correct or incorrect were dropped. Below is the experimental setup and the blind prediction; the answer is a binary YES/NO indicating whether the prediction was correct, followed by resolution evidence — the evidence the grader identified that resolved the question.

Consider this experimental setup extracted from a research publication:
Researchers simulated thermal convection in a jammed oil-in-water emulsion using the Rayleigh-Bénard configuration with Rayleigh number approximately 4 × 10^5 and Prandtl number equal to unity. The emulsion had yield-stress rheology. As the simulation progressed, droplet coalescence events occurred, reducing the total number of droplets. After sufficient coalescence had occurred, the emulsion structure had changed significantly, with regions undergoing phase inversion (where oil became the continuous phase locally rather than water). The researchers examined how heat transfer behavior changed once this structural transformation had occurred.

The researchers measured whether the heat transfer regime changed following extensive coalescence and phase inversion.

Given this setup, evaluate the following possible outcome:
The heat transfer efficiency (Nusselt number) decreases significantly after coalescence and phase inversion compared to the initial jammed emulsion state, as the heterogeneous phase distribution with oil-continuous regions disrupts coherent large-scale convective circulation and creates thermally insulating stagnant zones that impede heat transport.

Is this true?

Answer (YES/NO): NO